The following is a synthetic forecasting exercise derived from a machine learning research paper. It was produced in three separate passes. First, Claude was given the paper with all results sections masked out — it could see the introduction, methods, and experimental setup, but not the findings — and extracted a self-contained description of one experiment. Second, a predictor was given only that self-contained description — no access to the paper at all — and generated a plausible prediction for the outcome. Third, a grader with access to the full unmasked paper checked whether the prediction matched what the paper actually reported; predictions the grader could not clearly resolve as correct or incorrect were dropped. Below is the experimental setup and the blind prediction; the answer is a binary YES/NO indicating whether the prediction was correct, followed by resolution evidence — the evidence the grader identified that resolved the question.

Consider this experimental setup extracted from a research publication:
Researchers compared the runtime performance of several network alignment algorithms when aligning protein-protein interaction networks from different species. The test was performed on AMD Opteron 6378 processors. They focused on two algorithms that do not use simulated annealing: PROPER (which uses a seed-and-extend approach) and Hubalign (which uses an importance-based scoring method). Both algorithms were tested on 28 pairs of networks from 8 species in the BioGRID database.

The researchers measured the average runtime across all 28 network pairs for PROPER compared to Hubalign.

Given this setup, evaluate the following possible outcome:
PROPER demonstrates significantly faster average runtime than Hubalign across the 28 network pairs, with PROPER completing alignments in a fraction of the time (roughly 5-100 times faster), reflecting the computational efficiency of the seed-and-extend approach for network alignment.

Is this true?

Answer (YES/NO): YES